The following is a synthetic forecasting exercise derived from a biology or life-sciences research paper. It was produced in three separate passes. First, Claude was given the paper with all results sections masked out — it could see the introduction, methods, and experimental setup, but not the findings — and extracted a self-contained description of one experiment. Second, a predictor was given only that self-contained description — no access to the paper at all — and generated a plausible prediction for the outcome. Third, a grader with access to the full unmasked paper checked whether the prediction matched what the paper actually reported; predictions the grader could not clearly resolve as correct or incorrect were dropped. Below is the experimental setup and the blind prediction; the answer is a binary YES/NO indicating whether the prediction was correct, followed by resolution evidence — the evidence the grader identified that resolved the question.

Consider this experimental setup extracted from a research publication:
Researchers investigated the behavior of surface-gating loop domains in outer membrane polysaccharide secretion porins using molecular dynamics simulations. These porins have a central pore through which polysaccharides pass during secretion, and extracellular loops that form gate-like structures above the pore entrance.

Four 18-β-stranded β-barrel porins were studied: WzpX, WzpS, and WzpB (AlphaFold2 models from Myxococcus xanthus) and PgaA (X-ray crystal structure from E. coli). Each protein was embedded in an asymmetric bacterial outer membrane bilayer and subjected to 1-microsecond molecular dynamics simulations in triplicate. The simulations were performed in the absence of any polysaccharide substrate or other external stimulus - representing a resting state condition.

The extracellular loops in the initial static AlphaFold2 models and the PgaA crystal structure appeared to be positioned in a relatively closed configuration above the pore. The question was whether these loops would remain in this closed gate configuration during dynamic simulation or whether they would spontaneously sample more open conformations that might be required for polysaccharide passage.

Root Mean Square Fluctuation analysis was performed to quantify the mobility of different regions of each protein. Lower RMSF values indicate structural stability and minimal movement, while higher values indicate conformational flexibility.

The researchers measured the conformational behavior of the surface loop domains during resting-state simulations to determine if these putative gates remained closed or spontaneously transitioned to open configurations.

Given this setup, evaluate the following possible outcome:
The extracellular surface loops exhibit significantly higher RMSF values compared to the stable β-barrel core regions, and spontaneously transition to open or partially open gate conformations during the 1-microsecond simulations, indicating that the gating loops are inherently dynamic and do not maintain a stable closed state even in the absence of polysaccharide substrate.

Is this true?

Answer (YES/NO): NO